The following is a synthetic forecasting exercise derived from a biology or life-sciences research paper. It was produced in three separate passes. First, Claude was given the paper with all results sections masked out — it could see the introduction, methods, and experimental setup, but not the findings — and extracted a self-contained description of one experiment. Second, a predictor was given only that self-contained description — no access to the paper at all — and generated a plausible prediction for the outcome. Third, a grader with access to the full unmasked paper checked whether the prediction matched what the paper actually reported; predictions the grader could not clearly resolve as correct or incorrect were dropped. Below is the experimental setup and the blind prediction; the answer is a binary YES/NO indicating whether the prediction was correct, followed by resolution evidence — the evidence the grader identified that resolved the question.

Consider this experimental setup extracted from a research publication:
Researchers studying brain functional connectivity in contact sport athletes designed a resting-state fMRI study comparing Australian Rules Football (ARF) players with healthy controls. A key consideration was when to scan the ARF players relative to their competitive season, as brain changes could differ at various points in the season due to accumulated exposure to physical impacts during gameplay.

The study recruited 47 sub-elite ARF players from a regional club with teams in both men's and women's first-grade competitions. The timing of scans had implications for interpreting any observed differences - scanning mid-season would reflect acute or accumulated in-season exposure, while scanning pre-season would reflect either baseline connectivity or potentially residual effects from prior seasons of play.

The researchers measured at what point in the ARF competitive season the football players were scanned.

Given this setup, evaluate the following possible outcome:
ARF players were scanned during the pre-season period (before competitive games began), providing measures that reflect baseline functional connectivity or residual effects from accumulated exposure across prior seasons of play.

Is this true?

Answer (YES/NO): YES